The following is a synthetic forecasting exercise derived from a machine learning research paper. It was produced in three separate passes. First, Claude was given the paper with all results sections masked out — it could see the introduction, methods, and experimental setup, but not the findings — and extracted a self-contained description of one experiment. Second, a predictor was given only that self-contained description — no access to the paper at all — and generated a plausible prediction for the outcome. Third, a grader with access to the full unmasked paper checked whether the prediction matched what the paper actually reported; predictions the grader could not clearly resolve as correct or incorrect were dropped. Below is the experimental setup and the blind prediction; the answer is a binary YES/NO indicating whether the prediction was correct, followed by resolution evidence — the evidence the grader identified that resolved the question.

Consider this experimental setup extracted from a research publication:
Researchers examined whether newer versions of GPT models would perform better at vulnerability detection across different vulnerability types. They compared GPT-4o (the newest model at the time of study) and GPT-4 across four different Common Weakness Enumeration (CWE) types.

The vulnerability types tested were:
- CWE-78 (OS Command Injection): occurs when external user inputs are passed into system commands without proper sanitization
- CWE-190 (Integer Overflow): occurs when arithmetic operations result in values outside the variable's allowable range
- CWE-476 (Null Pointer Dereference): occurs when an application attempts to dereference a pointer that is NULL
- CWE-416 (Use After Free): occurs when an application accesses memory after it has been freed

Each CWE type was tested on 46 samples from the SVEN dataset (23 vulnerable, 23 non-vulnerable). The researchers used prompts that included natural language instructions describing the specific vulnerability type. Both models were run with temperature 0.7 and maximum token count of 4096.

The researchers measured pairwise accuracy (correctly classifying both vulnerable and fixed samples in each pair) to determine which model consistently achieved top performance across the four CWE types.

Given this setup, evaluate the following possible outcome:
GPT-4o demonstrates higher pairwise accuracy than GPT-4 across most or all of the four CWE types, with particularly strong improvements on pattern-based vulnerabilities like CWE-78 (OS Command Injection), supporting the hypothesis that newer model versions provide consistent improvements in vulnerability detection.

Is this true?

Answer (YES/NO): NO